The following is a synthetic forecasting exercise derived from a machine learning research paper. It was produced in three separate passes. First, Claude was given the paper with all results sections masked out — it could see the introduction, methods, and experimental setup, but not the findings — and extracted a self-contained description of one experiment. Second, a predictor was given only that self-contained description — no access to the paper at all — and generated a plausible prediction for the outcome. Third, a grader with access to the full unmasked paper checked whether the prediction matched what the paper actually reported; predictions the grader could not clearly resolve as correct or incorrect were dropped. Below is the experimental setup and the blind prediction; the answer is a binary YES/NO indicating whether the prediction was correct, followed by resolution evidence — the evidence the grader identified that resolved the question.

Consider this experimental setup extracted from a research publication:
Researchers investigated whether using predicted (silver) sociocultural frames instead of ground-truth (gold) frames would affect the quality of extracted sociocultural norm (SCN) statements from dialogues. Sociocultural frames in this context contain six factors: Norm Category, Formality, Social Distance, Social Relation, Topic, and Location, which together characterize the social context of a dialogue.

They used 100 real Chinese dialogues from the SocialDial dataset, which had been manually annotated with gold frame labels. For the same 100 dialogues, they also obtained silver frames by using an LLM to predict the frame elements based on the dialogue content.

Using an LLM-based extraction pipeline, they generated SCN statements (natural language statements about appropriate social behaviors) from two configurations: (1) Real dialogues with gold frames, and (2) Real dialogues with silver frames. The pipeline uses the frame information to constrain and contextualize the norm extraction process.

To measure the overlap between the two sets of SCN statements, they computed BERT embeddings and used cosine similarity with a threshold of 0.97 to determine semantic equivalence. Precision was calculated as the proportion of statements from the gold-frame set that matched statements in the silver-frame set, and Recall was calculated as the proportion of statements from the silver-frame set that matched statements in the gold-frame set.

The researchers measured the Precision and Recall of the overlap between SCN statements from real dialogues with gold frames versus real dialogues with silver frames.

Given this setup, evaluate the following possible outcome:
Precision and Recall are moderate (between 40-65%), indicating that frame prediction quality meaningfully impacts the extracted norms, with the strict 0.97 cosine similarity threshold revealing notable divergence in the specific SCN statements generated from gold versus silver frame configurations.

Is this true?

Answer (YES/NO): NO